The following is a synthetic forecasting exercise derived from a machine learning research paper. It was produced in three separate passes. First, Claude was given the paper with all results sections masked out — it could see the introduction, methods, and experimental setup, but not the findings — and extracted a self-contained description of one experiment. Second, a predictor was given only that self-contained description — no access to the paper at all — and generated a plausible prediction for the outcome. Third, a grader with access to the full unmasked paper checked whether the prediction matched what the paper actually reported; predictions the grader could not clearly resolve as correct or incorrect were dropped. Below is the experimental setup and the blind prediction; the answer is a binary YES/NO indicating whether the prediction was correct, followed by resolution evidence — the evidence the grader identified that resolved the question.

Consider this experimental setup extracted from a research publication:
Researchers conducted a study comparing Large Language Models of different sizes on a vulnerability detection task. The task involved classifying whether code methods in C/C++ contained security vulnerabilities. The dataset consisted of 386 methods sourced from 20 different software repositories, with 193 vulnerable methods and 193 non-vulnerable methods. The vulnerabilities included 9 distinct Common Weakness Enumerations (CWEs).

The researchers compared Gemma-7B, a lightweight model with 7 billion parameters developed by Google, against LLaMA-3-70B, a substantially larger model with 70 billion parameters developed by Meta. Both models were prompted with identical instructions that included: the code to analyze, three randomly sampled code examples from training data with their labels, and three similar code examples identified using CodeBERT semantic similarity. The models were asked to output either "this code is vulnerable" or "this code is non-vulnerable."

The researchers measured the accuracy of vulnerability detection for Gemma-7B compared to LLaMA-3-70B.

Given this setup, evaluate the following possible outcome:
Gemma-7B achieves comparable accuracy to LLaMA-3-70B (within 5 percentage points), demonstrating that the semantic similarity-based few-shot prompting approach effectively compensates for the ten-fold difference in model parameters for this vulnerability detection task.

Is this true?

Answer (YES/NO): NO